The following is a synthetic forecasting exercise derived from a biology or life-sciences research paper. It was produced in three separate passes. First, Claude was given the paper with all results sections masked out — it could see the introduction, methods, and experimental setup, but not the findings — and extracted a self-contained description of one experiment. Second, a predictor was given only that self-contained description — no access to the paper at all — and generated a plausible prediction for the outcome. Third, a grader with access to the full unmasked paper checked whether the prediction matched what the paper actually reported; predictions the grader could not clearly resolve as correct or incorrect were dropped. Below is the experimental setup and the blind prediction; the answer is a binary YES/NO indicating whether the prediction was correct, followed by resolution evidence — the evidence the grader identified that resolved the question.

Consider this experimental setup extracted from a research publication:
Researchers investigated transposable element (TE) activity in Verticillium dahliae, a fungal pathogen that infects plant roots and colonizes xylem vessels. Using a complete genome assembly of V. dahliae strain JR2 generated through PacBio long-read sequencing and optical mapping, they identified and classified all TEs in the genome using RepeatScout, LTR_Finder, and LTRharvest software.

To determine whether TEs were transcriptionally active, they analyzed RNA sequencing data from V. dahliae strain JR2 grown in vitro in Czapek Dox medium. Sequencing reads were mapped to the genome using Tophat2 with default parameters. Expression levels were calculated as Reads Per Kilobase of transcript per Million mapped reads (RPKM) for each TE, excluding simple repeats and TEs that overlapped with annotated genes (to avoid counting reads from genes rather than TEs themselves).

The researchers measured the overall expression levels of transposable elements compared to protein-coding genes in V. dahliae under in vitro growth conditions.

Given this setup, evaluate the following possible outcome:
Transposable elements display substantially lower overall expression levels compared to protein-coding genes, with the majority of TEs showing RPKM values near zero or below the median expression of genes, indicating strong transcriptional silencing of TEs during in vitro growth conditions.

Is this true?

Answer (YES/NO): YES